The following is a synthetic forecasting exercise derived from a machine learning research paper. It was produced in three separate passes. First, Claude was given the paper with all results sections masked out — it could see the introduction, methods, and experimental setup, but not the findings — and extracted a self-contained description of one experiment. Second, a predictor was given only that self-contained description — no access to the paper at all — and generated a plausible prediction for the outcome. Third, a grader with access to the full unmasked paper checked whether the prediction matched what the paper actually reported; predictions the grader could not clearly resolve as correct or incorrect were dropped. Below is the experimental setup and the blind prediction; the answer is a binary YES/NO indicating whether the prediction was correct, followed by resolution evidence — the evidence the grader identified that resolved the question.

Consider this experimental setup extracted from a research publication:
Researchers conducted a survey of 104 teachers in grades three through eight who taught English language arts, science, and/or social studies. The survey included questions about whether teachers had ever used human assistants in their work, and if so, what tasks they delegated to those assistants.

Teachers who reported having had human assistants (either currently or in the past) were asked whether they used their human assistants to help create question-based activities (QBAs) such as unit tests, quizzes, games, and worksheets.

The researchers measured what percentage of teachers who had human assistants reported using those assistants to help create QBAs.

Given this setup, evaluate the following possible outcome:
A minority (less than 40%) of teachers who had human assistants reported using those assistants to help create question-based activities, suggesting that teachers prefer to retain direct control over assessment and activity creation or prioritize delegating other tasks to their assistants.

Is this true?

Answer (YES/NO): NO